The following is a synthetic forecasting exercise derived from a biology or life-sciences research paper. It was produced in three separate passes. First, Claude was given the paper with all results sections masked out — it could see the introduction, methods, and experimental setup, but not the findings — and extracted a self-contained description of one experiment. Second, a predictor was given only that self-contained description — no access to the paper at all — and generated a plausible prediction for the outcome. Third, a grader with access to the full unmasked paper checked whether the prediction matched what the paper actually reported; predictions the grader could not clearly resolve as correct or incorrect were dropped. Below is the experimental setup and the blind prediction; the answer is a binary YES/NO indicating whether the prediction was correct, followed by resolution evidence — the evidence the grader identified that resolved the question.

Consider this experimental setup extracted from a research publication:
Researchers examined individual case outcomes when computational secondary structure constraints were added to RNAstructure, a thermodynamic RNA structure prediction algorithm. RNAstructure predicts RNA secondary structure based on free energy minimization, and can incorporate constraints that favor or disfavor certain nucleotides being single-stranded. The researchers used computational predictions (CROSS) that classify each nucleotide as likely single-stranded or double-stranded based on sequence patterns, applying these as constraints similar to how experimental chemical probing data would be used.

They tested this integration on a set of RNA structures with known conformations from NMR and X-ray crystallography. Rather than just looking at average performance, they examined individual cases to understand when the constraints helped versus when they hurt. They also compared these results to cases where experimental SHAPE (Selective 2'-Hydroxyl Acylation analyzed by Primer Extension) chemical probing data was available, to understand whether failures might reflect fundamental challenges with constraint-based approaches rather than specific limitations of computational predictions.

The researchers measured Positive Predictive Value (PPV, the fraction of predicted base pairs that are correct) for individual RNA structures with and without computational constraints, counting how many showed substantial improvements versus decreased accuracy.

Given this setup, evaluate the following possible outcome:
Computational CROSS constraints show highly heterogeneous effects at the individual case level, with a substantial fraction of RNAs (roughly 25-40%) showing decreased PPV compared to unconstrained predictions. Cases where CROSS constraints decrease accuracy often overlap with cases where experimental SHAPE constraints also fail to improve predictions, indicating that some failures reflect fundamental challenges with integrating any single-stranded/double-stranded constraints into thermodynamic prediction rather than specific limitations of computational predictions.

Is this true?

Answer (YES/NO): NO